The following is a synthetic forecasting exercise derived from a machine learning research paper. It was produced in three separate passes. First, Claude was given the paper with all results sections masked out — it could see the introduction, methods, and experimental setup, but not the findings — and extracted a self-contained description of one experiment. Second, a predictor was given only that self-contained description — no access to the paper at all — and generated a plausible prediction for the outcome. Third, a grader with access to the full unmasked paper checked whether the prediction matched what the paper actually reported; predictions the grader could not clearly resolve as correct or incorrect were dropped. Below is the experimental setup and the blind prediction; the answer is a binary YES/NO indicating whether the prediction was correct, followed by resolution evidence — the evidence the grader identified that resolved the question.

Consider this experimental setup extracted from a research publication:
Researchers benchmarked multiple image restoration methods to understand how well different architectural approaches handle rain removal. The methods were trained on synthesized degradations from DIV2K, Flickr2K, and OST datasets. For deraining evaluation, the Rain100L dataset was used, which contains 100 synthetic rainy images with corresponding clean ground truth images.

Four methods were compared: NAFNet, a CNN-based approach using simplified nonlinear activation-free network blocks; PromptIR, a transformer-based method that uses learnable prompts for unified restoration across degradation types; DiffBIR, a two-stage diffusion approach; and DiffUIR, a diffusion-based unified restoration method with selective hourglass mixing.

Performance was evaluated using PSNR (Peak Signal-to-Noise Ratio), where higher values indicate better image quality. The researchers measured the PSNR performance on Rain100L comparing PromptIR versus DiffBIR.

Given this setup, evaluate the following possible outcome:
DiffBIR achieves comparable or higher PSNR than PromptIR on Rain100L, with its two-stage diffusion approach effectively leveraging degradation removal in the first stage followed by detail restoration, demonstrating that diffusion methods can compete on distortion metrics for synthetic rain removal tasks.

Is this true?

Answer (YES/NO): NO